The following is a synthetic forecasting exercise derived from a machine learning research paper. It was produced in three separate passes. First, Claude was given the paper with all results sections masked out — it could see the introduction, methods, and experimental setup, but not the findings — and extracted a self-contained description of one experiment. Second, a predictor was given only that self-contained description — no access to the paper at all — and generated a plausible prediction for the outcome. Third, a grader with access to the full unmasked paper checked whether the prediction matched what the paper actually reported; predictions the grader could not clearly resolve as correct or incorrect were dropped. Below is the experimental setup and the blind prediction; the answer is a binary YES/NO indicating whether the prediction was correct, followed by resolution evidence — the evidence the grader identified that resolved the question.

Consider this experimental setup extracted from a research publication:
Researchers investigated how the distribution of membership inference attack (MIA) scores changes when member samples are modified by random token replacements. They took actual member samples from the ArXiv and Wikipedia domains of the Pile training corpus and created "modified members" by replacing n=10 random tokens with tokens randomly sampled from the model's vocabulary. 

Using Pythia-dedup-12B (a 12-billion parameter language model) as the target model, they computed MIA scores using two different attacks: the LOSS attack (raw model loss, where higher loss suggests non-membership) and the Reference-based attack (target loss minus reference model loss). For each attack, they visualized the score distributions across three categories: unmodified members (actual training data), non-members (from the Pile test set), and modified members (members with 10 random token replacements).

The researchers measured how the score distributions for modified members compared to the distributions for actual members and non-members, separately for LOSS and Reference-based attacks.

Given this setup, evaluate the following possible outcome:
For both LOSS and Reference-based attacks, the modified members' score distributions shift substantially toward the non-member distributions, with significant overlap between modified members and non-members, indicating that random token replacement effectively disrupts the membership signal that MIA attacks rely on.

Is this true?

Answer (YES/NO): NO